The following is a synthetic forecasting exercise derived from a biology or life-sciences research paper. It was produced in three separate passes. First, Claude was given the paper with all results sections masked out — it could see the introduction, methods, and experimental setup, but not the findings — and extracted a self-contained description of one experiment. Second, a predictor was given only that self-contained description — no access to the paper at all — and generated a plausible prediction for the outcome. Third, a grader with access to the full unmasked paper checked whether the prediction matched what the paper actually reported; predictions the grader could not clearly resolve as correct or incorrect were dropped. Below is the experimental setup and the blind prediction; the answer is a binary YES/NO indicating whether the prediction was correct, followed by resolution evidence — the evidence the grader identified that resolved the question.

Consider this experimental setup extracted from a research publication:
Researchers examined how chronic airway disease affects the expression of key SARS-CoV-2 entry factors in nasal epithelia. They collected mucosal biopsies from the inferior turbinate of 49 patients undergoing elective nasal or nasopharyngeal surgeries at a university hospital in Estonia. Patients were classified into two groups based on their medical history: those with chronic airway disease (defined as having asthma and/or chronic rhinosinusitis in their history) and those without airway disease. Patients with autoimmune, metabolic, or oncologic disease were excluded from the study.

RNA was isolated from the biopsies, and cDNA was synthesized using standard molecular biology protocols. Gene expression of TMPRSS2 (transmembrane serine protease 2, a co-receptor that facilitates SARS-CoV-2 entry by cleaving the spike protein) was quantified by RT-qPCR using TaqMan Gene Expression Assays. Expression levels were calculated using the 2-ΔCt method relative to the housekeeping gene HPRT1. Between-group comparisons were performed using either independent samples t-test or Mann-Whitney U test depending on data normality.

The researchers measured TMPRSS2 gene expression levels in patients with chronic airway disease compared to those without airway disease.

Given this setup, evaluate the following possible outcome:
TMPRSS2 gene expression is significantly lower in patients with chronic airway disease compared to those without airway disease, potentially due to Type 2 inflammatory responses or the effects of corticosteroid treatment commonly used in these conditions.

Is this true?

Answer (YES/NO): NO